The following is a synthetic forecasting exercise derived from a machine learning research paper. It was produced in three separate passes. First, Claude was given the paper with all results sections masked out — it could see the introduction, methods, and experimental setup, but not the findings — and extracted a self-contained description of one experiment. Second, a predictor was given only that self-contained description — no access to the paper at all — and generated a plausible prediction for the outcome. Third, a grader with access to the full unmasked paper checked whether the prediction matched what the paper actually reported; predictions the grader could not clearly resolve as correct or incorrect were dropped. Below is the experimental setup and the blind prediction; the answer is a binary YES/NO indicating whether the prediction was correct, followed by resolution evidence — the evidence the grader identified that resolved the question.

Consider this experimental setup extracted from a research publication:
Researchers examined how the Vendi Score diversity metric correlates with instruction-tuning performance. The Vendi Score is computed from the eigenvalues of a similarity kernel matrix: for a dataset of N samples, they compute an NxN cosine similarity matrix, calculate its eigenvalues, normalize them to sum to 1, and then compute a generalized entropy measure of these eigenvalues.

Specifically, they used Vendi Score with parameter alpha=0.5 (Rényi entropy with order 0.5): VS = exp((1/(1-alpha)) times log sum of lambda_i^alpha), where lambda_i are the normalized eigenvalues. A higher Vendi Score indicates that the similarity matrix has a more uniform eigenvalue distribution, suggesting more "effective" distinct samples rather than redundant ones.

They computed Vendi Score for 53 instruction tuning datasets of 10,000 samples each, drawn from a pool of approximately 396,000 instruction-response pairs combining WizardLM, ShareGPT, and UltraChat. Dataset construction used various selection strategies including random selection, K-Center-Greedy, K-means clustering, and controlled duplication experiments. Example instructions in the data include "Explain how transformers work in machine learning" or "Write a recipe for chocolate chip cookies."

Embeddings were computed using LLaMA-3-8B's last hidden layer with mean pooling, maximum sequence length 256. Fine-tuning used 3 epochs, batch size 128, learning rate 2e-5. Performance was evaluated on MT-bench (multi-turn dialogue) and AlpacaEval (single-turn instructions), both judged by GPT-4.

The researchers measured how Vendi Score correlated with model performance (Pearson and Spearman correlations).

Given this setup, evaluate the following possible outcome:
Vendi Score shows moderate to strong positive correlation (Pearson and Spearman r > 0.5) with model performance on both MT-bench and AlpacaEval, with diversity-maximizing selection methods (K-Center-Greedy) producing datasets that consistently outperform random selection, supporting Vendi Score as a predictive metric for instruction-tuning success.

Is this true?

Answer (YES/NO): YES